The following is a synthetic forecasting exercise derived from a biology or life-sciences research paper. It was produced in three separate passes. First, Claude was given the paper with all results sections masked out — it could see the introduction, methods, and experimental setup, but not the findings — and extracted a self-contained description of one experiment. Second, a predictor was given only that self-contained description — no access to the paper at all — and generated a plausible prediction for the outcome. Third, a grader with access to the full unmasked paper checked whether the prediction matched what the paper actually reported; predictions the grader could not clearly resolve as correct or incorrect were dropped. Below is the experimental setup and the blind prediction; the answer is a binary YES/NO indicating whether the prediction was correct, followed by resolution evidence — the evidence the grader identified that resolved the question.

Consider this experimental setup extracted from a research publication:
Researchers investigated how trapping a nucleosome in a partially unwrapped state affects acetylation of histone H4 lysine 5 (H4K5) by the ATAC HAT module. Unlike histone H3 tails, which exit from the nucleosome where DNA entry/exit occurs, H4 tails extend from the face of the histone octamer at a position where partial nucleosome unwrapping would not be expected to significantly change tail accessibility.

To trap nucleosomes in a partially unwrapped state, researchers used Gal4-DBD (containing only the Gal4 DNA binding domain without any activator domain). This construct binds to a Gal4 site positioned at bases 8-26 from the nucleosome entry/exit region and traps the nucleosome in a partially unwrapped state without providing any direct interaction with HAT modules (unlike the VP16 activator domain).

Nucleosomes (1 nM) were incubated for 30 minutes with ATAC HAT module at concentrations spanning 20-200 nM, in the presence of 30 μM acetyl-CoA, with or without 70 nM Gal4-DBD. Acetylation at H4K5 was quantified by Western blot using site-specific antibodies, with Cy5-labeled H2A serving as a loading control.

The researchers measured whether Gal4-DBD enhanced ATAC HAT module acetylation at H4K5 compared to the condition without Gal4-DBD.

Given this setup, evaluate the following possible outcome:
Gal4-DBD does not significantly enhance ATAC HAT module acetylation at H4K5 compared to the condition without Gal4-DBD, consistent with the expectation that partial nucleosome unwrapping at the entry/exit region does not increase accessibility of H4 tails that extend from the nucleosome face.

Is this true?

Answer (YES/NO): YES